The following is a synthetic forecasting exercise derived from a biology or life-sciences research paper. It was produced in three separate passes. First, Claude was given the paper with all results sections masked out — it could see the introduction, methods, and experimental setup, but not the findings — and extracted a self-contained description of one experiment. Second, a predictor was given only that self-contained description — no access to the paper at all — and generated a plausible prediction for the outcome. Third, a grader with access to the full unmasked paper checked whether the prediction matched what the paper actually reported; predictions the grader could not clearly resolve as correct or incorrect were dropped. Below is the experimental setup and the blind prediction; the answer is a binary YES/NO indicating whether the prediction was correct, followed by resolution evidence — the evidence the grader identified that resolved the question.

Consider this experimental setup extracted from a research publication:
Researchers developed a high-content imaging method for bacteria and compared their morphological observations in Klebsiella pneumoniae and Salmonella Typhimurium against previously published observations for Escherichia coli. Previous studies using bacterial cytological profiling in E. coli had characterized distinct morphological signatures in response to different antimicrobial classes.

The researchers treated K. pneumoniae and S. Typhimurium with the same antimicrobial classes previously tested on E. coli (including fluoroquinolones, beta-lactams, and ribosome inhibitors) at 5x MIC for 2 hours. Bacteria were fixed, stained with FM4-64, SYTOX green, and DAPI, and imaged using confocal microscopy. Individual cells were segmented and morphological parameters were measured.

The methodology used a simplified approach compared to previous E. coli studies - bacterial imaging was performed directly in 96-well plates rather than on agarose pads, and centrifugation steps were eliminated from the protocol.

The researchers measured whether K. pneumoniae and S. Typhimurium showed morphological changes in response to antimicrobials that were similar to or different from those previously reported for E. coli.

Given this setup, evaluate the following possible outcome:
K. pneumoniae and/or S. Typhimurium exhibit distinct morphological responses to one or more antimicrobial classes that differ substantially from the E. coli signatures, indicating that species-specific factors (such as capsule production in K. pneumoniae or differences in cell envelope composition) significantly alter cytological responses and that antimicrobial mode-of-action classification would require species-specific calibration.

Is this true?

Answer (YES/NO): NO